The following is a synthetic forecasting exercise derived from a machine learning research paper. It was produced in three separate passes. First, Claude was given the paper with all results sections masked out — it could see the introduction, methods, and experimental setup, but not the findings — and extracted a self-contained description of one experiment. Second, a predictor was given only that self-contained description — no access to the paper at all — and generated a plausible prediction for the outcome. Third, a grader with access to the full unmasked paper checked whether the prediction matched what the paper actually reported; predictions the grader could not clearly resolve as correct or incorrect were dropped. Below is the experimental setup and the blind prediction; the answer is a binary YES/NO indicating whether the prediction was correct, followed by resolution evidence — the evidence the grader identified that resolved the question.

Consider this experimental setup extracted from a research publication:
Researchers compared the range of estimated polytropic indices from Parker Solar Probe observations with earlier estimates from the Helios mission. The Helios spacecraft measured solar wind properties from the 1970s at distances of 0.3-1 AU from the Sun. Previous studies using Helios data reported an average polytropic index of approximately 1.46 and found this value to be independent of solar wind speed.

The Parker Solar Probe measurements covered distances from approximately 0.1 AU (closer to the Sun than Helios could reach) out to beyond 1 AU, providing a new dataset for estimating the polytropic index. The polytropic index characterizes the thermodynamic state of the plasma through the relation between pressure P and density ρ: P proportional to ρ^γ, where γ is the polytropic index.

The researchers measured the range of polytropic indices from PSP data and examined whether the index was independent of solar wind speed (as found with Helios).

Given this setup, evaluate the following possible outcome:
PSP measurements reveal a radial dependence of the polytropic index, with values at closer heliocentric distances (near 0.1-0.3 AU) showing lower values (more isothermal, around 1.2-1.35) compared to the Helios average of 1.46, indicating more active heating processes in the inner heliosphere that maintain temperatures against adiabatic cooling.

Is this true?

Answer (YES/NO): NO